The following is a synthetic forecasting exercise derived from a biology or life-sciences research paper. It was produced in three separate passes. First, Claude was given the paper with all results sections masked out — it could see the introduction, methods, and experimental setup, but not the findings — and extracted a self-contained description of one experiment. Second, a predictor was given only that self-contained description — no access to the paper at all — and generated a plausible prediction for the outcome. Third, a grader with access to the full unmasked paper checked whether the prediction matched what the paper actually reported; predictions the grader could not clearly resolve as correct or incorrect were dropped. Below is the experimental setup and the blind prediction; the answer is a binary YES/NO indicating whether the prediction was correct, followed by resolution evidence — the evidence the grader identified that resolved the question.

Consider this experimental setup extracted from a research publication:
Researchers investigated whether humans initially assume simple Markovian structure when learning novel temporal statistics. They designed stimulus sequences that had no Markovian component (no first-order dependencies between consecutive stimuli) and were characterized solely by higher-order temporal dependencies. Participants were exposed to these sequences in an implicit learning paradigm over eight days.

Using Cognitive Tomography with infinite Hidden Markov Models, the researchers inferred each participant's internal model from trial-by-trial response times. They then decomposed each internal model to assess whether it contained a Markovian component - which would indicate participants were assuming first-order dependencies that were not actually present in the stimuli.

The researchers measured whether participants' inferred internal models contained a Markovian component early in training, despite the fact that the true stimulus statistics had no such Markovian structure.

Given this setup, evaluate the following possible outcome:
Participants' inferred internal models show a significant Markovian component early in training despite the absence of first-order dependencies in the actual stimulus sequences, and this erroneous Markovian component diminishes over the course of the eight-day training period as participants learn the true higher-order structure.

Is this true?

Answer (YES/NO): YES